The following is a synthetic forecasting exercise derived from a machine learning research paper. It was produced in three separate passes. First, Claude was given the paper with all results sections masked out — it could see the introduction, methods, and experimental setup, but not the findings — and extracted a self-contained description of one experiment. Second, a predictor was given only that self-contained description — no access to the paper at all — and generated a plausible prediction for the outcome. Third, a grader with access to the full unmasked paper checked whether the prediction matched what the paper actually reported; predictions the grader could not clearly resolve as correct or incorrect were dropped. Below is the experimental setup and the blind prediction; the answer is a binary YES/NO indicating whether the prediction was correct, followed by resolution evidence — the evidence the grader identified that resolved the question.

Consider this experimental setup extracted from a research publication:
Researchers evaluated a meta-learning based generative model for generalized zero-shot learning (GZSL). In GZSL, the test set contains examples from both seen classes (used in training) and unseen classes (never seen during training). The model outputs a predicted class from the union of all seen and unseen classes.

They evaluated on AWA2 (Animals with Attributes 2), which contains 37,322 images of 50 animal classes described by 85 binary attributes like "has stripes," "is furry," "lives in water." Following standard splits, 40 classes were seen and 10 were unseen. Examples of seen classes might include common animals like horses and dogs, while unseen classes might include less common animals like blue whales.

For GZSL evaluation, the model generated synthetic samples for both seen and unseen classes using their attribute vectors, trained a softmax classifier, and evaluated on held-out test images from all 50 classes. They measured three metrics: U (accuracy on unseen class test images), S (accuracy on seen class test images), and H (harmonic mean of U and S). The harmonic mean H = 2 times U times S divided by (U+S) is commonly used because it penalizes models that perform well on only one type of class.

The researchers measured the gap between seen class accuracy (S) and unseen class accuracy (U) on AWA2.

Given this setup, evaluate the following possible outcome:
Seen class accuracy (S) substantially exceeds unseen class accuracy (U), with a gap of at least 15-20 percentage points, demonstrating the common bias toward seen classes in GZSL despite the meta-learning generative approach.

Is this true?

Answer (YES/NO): YES